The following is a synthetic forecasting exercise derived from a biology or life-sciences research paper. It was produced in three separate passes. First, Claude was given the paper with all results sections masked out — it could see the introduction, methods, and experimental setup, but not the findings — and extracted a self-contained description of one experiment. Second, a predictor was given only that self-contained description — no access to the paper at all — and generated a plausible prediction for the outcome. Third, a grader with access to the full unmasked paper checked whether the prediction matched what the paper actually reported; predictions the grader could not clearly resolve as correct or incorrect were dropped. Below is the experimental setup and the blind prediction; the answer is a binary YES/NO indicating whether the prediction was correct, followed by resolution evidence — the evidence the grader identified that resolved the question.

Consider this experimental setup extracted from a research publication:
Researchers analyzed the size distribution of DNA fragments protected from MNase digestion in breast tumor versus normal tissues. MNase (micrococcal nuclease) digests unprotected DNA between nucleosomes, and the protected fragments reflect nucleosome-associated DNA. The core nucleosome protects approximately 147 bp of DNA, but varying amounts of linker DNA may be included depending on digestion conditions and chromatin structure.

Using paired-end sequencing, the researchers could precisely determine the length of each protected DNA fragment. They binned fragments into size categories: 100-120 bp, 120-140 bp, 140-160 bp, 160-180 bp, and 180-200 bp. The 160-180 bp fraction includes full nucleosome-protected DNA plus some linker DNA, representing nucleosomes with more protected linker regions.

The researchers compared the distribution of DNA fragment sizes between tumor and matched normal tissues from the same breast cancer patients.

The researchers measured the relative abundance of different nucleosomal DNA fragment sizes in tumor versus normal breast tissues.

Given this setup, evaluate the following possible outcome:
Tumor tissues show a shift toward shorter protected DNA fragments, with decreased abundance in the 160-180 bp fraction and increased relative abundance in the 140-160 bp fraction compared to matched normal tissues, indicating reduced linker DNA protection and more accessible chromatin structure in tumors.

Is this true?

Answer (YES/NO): YES